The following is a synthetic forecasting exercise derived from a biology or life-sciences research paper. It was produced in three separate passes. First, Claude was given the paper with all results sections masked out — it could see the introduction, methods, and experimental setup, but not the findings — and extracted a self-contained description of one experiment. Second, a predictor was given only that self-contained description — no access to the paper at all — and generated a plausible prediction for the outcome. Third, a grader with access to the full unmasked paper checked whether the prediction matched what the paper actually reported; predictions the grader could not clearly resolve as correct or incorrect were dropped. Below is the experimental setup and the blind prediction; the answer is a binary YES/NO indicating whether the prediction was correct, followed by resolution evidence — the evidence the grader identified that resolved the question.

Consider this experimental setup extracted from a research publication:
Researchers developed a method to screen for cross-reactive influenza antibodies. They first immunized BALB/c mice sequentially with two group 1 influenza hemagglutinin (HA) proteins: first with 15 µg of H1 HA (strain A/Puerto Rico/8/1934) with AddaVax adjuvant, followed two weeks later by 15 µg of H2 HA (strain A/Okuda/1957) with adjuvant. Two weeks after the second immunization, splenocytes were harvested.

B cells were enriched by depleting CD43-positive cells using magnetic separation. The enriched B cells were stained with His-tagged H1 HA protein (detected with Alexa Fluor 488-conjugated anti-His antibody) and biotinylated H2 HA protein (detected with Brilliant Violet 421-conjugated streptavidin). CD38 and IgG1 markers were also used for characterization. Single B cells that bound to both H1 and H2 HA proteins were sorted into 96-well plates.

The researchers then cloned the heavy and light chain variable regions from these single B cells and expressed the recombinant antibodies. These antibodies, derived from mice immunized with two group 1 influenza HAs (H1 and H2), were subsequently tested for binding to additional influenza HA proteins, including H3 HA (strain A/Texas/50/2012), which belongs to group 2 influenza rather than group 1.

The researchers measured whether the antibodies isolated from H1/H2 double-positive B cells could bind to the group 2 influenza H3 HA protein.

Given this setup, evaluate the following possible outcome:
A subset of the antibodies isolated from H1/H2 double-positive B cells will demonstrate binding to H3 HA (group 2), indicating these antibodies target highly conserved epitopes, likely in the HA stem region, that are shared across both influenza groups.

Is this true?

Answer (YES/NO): NO